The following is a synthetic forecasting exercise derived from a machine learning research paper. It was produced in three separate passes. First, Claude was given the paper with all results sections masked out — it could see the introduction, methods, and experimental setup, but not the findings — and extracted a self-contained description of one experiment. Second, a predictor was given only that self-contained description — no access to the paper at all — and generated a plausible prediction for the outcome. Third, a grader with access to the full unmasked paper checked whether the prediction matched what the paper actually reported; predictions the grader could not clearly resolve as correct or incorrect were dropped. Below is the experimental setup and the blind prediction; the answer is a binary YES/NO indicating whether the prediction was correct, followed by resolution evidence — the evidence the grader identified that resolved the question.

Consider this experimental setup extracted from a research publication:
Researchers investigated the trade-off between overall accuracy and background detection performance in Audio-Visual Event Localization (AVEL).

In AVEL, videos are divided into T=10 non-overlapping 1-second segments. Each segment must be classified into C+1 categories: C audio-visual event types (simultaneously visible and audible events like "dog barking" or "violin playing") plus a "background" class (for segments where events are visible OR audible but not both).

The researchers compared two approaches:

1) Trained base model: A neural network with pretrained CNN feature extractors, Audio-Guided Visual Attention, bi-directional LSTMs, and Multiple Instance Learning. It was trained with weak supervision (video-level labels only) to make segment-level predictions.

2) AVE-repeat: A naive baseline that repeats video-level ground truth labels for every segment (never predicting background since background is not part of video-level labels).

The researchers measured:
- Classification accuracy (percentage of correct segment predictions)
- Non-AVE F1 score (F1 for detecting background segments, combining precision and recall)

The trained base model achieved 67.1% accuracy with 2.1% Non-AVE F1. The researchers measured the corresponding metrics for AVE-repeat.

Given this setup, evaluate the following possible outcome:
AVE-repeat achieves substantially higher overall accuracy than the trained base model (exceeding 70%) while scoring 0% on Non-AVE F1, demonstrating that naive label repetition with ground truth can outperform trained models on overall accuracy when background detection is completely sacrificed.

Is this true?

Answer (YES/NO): NO